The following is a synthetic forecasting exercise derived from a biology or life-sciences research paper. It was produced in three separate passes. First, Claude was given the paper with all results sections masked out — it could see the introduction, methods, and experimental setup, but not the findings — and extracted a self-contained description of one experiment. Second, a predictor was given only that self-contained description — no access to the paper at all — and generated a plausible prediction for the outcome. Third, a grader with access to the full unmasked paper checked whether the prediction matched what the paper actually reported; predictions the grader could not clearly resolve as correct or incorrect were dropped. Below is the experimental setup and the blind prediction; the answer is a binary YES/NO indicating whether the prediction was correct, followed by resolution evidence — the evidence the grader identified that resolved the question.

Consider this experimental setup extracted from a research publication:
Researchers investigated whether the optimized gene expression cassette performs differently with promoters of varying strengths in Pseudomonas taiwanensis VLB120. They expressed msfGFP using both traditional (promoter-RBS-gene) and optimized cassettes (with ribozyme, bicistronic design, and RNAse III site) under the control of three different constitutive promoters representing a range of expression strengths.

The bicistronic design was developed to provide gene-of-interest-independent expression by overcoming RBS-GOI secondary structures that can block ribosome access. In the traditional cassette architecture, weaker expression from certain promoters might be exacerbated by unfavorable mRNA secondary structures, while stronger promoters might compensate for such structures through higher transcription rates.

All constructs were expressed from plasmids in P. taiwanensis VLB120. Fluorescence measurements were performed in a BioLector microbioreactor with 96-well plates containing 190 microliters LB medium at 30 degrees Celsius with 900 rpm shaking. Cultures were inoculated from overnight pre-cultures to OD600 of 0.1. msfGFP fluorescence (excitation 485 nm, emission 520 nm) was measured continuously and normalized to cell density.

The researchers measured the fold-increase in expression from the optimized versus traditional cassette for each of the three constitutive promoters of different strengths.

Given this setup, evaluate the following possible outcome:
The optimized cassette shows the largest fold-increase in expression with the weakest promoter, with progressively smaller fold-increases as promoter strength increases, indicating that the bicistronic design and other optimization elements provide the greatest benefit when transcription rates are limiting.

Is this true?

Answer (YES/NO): YES